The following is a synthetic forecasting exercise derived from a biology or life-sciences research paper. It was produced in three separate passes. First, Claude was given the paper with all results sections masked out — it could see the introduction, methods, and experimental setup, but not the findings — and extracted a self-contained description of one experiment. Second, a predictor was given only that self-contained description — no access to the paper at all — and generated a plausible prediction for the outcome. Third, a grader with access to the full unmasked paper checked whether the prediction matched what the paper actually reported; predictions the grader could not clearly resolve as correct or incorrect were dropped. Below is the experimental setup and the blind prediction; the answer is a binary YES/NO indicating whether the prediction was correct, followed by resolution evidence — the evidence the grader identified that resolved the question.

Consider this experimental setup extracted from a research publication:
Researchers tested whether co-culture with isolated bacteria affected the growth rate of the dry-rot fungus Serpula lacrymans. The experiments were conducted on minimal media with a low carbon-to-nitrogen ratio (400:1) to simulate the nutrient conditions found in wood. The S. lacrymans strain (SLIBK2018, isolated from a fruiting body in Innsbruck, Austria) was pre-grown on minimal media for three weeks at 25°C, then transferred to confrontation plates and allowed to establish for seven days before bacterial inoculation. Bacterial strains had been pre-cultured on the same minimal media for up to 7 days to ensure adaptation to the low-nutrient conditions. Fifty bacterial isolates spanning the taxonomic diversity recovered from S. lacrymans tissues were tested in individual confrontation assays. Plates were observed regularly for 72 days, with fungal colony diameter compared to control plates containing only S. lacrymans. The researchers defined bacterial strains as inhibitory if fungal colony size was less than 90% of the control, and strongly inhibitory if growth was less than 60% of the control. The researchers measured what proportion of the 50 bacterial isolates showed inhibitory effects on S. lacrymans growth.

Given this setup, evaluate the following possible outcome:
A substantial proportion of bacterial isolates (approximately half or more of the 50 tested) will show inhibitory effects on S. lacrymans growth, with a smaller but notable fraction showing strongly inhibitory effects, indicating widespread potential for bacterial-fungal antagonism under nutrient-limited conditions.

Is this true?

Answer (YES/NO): NO